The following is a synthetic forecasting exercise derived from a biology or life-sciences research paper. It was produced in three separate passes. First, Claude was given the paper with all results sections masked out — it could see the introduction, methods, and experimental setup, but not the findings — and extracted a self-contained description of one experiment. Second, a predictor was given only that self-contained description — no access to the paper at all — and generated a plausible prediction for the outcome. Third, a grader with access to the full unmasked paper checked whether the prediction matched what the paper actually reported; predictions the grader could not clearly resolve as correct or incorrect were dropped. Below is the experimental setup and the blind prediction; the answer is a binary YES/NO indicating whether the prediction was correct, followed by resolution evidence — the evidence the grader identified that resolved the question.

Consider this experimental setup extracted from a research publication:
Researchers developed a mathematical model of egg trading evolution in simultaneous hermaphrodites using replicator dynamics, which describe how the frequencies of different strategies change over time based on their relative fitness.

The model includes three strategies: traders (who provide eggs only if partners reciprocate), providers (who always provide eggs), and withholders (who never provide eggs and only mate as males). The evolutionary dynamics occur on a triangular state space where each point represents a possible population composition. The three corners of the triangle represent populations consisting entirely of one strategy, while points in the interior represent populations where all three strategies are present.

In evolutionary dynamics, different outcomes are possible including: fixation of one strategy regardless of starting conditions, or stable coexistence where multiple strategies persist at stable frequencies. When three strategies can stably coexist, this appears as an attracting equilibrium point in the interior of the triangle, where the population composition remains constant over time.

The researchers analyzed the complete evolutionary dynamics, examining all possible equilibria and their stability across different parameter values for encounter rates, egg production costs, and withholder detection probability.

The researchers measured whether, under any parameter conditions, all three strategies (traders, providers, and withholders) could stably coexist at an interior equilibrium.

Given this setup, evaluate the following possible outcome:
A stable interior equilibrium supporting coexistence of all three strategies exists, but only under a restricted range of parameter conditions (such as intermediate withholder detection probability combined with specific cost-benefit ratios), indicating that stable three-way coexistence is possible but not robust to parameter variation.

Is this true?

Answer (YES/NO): NO